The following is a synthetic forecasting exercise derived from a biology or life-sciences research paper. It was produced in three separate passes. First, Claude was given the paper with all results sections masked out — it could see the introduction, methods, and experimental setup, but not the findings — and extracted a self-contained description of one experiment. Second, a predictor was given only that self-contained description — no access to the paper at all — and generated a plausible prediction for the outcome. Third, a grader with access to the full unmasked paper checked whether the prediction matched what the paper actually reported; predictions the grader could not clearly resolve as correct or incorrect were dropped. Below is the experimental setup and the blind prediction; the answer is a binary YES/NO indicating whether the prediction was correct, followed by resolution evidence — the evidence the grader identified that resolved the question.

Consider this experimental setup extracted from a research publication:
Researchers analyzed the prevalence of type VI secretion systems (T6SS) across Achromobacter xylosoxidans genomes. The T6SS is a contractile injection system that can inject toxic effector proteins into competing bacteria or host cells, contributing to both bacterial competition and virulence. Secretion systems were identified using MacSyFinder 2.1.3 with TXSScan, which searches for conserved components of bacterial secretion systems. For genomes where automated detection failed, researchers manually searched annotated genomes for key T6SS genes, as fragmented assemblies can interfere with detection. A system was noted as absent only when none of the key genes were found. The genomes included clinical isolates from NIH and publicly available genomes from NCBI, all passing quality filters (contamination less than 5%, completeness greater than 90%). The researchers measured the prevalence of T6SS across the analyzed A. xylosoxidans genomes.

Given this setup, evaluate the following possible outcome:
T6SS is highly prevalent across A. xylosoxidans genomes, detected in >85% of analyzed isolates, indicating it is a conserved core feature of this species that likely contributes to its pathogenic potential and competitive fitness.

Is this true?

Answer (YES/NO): YES